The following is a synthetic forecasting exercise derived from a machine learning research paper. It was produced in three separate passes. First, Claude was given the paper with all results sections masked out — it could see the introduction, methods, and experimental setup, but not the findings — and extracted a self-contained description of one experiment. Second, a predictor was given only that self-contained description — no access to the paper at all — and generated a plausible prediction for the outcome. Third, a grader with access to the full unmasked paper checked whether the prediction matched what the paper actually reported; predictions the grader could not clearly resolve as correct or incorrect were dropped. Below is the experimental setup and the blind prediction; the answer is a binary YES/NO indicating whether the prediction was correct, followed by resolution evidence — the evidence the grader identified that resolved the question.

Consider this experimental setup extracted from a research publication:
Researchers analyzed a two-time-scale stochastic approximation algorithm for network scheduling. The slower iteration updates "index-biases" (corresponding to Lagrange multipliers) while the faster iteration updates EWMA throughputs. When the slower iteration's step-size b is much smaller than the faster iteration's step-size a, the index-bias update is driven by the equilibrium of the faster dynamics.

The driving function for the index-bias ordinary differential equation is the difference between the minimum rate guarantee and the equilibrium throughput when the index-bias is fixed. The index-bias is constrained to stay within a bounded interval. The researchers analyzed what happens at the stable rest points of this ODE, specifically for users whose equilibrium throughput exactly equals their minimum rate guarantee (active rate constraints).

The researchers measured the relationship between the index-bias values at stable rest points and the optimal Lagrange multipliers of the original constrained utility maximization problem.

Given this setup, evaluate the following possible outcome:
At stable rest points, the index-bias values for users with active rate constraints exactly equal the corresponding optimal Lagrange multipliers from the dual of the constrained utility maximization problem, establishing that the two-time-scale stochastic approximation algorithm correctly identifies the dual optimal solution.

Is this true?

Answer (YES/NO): YES